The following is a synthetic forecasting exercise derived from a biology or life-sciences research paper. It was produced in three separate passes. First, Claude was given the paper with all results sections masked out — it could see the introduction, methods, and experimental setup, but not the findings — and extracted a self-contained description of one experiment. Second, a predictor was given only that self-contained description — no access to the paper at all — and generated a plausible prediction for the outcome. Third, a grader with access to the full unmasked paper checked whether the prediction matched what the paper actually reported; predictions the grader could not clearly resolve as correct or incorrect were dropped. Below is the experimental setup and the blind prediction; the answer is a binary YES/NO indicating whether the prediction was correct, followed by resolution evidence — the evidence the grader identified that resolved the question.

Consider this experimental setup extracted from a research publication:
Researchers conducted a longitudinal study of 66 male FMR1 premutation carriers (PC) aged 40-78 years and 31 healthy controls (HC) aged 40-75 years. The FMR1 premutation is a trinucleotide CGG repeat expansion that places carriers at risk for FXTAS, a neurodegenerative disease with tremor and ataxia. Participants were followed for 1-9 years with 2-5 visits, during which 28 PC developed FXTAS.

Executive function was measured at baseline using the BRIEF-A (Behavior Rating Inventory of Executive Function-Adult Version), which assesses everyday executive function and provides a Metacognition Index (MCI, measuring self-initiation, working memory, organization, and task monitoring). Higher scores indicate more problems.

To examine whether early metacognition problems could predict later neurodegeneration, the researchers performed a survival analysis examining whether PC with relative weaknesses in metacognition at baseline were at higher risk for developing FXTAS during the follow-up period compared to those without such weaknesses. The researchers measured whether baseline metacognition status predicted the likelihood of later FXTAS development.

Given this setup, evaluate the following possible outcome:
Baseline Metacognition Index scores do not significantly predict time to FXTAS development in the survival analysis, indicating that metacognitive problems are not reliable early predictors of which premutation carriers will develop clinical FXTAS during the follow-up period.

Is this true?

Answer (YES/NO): NO